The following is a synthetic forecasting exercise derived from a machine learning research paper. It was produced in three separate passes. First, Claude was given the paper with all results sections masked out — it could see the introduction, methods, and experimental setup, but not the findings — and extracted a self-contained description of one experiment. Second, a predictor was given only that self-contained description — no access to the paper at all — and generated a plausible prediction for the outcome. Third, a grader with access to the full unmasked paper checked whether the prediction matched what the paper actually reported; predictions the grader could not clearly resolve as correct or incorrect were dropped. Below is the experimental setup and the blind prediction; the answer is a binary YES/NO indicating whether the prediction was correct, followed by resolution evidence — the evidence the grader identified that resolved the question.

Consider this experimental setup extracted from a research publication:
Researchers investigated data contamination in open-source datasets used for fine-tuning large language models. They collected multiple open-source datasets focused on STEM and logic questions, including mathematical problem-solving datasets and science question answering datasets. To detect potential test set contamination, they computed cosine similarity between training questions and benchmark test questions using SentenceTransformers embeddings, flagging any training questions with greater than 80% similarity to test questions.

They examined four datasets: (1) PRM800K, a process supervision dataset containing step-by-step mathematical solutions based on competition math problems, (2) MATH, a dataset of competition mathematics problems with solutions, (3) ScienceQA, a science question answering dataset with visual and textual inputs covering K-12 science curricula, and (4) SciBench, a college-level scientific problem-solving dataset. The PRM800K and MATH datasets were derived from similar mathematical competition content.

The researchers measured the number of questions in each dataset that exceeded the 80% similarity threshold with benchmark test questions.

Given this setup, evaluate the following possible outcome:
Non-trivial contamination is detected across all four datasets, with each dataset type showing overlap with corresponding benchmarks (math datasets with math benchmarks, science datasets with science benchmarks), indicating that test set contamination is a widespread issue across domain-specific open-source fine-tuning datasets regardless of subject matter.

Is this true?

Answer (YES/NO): NO